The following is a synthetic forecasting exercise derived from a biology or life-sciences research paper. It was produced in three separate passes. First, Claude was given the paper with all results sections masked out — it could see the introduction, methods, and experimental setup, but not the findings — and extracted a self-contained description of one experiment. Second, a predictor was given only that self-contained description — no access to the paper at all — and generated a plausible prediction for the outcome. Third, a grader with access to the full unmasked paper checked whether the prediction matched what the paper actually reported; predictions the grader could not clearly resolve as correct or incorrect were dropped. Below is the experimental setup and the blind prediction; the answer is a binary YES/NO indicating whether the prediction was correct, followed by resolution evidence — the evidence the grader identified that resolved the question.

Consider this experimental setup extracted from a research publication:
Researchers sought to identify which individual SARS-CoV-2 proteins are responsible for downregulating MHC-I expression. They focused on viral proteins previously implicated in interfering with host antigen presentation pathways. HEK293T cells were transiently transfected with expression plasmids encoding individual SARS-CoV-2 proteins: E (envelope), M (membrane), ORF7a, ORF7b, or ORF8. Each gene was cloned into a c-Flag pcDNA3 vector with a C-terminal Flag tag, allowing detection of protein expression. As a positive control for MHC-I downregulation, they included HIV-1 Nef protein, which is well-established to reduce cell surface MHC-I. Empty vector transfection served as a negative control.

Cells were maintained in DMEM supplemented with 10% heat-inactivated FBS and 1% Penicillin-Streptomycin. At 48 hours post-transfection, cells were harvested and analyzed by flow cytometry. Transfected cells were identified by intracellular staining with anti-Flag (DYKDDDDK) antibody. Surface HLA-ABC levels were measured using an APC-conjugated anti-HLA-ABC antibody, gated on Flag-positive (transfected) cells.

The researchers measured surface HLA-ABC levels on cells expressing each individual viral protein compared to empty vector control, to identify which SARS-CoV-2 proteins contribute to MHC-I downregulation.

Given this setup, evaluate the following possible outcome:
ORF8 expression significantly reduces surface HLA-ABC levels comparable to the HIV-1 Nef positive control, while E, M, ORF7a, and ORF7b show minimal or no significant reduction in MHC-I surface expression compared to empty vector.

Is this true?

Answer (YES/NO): NO